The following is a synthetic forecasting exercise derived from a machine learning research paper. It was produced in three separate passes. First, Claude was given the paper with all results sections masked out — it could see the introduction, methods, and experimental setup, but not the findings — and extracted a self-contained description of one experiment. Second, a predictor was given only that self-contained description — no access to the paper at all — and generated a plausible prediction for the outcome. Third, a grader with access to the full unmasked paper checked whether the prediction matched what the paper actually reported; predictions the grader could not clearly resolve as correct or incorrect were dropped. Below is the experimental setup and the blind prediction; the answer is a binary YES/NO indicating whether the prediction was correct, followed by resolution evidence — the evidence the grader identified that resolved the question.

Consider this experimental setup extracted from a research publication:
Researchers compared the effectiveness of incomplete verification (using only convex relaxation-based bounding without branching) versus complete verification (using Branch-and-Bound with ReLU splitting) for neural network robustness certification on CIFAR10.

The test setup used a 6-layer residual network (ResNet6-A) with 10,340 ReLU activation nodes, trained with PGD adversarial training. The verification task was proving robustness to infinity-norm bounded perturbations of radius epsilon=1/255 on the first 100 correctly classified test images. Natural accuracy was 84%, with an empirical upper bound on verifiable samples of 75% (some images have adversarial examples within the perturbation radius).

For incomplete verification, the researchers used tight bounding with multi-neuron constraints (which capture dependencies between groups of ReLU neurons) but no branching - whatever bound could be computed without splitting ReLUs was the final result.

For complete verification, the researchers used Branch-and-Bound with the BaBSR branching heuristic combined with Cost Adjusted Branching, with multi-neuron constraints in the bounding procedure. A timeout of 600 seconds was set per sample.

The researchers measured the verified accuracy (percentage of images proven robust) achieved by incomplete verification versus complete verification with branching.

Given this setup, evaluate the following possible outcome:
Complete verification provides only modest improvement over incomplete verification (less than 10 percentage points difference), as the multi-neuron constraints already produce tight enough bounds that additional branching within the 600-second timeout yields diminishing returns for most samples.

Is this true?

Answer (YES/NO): YES